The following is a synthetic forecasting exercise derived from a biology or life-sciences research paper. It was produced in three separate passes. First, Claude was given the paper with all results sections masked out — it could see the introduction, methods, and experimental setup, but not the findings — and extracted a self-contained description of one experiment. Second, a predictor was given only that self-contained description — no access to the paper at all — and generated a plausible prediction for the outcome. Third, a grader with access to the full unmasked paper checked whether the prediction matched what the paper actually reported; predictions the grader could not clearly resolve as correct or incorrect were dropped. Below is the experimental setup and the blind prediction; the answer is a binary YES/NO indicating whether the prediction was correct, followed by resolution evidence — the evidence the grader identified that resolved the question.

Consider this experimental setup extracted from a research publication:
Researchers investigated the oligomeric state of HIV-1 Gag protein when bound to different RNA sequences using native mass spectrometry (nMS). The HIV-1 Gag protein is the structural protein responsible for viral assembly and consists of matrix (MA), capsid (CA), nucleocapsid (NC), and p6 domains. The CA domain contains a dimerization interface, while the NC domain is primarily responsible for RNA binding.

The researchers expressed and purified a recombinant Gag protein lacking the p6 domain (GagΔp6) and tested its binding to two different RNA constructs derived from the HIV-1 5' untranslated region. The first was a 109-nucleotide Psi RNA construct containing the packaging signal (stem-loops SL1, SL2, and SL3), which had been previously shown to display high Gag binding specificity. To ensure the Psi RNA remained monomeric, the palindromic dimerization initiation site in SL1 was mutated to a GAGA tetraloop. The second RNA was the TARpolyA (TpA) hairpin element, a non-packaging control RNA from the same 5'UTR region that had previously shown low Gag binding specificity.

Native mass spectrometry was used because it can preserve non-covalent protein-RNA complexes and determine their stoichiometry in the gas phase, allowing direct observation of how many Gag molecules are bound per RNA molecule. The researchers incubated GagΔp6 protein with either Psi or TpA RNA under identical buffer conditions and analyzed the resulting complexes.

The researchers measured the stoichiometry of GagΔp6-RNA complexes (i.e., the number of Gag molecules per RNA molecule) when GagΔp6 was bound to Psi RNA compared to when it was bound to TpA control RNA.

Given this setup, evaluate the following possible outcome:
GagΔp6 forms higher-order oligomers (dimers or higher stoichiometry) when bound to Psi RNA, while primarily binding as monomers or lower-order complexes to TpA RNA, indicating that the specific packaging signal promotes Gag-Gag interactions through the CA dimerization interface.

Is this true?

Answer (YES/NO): YES